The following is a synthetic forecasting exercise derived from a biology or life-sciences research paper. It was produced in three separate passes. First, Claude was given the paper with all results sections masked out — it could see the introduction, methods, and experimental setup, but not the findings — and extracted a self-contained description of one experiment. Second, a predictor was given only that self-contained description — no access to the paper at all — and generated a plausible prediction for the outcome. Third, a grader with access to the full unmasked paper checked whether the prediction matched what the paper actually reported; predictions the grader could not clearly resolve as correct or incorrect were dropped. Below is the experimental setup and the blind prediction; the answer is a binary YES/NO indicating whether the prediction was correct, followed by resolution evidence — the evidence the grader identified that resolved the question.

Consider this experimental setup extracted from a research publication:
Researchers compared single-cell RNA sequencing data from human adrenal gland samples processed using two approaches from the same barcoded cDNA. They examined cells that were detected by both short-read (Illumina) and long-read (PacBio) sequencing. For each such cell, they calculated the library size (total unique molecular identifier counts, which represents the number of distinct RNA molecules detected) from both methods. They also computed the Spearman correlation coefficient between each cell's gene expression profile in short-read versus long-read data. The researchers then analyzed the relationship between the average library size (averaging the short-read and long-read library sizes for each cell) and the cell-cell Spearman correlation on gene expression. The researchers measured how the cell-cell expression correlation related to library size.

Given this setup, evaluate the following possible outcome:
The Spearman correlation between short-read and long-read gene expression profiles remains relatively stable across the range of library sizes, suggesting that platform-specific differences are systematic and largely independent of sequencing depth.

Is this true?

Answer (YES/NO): NO